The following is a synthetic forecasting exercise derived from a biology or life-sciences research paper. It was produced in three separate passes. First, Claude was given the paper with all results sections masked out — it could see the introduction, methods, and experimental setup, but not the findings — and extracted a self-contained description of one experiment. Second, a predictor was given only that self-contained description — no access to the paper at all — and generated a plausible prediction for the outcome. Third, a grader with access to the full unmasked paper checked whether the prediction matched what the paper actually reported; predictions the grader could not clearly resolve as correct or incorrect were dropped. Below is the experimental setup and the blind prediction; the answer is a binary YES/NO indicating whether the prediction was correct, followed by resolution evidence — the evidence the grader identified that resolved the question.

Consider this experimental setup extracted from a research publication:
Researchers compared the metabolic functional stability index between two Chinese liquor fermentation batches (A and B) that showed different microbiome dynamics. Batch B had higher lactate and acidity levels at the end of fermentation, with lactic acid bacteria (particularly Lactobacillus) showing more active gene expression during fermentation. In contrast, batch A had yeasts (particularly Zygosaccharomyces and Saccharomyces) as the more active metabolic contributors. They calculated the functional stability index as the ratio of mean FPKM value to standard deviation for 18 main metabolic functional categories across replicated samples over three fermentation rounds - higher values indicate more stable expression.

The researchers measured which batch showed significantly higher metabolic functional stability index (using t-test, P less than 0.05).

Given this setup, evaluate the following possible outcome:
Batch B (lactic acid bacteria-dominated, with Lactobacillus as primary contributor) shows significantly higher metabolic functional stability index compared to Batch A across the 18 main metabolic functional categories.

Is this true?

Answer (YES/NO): YES